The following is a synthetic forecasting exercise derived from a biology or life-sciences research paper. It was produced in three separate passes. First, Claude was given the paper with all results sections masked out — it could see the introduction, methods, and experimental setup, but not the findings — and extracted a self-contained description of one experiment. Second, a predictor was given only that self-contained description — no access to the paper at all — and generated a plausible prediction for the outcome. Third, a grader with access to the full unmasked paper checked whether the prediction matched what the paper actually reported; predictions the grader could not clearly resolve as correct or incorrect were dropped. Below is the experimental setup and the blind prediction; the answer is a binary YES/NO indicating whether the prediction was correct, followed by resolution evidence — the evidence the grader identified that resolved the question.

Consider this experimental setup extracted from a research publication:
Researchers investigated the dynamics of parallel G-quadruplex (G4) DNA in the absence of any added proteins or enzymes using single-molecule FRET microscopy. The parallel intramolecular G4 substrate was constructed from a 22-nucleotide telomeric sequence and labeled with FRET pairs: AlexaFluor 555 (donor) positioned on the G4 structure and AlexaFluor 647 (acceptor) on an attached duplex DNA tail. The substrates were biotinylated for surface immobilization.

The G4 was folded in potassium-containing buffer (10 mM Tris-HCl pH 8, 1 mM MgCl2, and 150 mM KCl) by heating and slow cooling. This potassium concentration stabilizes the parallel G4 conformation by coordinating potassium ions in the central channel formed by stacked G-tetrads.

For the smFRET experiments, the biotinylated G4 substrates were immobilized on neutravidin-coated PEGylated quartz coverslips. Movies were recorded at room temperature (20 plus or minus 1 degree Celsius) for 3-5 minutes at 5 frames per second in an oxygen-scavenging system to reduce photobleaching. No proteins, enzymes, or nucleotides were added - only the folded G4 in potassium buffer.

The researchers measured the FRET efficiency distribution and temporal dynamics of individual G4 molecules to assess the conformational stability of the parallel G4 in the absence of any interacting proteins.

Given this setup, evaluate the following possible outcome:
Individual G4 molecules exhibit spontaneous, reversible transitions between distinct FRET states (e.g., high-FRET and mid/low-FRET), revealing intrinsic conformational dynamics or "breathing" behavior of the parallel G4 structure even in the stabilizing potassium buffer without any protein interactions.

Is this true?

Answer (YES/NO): NO